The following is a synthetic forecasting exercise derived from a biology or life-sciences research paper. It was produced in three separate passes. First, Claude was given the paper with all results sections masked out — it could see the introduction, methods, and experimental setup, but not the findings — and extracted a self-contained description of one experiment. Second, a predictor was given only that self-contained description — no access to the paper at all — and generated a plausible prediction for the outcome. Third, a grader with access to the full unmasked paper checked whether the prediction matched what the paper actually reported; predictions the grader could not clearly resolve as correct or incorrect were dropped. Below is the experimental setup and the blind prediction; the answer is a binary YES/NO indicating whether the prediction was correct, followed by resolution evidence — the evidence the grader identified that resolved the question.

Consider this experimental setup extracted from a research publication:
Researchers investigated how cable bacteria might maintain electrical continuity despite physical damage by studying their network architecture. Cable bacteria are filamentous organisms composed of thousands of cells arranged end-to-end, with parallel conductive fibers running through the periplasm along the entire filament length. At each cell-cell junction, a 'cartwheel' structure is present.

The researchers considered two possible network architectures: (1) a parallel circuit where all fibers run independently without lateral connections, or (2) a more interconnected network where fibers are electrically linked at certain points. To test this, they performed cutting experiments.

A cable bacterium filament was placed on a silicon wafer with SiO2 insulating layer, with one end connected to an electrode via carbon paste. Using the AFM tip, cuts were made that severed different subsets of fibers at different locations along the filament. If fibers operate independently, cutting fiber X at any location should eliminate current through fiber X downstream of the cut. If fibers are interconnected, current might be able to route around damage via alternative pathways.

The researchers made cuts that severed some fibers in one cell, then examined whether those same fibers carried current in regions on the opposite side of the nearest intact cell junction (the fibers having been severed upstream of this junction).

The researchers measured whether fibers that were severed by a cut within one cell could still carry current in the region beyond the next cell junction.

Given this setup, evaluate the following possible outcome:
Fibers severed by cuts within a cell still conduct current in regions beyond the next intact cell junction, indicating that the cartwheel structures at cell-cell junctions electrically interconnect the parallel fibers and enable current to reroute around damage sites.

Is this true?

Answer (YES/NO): YES